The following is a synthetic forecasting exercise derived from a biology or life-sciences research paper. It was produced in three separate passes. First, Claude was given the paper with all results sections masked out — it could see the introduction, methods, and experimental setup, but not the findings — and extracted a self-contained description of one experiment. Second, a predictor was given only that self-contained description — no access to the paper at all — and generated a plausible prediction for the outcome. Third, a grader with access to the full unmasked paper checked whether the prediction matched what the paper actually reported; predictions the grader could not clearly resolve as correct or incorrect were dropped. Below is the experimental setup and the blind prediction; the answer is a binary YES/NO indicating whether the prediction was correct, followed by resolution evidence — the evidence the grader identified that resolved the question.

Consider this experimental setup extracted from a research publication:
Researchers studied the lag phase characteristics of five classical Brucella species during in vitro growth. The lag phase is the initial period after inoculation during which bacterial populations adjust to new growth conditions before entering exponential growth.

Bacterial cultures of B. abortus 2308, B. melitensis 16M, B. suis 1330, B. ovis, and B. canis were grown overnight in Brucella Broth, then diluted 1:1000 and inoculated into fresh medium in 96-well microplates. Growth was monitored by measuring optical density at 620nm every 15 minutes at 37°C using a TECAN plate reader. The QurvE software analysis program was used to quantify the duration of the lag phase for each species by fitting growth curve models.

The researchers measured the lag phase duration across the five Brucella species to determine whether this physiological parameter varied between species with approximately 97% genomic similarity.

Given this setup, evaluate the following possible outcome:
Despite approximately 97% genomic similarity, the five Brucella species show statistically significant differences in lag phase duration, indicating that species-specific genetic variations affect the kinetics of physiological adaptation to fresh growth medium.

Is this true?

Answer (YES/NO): YES